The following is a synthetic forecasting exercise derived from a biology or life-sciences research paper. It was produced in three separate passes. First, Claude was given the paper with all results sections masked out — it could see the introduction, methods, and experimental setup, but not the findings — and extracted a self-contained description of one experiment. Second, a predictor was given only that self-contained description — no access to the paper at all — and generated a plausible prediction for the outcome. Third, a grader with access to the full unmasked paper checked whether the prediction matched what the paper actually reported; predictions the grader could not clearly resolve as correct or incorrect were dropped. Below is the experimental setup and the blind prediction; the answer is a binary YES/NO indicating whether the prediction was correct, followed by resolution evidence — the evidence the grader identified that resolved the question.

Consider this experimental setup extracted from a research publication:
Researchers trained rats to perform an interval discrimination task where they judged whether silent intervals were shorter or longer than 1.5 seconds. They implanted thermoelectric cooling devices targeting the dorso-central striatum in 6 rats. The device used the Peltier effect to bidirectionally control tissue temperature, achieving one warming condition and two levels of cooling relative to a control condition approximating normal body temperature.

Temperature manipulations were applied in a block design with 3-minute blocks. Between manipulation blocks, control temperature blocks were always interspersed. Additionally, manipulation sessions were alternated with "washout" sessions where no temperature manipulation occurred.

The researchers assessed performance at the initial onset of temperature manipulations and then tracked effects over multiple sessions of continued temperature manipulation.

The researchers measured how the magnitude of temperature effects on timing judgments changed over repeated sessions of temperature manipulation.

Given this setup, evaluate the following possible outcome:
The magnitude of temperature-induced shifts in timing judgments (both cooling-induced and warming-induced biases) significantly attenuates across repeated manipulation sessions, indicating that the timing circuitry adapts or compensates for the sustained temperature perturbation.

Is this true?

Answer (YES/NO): YES